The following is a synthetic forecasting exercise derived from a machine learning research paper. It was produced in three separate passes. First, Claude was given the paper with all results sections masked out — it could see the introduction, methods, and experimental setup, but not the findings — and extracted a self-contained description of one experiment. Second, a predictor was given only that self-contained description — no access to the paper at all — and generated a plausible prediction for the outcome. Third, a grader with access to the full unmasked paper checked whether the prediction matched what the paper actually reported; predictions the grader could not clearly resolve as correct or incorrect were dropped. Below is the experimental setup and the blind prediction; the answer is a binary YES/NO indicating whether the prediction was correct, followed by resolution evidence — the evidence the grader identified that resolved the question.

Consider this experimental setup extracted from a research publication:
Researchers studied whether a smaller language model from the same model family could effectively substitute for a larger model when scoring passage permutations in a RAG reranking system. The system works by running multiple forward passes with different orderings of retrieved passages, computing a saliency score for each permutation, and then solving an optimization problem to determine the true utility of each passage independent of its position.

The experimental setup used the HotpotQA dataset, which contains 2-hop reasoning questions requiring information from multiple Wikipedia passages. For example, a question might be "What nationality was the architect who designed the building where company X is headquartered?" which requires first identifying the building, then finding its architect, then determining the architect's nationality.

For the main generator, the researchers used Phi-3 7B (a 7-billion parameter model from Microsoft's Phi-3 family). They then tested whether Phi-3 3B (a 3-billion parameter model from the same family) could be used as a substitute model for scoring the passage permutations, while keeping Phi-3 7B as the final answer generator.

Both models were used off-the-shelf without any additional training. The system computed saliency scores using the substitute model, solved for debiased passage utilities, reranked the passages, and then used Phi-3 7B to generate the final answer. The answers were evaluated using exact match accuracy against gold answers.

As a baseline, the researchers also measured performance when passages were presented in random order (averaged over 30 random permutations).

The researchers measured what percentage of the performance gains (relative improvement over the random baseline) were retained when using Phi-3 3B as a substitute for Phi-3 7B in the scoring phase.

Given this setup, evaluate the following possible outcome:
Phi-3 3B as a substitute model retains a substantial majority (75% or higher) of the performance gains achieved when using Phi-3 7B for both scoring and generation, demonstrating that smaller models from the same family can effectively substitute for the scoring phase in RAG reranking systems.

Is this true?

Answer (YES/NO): YES